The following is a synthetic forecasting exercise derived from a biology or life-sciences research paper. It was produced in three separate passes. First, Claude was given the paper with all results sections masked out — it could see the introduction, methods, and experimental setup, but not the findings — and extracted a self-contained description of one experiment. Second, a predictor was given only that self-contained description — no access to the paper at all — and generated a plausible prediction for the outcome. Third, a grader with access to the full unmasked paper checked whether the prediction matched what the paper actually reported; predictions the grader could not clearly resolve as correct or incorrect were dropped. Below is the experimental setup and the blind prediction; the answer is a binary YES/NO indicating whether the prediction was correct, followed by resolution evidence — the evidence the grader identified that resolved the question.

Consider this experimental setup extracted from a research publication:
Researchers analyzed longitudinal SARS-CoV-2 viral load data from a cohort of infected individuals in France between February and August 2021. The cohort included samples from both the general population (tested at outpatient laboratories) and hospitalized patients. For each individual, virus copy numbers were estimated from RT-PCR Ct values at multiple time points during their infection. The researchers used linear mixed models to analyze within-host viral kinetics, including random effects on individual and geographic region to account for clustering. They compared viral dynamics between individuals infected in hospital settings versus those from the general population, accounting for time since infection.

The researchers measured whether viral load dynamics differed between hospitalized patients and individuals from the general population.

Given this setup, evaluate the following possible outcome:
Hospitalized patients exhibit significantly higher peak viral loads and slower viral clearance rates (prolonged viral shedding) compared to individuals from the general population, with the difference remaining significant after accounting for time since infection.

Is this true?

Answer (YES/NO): NO